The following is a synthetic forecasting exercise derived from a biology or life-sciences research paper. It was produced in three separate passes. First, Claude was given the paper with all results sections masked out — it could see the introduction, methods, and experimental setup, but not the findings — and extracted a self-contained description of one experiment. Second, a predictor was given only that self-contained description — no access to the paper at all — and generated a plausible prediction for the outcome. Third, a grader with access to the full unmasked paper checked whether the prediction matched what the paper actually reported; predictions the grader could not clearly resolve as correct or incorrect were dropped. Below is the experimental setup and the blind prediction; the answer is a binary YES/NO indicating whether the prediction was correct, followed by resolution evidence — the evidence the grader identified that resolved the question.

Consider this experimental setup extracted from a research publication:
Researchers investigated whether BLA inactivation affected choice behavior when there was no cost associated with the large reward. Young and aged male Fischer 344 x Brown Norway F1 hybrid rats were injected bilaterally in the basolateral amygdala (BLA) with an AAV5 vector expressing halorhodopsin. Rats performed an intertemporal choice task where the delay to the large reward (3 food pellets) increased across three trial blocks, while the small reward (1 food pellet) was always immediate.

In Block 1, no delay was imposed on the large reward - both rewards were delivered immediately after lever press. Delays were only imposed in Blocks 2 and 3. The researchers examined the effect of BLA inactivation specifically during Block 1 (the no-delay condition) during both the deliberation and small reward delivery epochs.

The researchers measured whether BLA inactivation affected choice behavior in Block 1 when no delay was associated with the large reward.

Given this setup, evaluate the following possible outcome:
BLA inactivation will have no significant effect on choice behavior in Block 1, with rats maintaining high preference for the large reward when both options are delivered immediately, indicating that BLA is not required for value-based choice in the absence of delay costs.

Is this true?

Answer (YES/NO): YES